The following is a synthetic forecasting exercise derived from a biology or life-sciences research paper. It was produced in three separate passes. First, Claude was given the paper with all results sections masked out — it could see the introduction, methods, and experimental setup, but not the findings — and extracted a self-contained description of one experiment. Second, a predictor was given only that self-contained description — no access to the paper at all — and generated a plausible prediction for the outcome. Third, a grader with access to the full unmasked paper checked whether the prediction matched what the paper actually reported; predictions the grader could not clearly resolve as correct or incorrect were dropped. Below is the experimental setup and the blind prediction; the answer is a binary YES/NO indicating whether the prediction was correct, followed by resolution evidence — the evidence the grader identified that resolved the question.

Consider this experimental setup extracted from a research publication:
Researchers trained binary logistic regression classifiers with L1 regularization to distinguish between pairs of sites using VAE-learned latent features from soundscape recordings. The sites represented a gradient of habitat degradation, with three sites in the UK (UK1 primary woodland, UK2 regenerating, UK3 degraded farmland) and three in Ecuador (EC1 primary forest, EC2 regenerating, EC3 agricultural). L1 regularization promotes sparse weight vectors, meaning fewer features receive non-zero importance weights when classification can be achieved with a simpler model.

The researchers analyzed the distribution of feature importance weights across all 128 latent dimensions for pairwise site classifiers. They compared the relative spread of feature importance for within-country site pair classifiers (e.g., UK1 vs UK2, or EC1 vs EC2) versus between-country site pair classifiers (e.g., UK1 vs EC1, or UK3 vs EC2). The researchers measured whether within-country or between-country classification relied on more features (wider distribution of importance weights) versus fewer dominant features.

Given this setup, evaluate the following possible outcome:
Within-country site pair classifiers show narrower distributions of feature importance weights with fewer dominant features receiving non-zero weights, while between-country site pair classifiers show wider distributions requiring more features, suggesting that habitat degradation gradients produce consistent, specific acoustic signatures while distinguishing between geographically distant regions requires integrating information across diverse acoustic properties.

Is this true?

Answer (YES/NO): NO